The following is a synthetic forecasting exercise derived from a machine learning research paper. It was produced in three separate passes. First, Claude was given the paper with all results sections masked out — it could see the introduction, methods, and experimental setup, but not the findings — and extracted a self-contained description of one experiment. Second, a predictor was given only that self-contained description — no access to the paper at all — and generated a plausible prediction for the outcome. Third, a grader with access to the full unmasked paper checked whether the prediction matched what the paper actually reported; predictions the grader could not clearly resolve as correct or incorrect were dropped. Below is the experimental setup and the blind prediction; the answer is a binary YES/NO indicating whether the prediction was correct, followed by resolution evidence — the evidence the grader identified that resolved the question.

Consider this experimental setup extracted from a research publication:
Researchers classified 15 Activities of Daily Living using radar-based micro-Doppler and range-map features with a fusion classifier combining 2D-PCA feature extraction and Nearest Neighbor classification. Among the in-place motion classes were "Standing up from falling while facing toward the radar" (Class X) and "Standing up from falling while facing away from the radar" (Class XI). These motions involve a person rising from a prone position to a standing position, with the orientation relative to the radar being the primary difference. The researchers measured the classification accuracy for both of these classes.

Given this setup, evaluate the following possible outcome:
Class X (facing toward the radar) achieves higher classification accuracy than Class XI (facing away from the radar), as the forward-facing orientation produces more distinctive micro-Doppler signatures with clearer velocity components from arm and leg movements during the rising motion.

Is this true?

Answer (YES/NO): YES